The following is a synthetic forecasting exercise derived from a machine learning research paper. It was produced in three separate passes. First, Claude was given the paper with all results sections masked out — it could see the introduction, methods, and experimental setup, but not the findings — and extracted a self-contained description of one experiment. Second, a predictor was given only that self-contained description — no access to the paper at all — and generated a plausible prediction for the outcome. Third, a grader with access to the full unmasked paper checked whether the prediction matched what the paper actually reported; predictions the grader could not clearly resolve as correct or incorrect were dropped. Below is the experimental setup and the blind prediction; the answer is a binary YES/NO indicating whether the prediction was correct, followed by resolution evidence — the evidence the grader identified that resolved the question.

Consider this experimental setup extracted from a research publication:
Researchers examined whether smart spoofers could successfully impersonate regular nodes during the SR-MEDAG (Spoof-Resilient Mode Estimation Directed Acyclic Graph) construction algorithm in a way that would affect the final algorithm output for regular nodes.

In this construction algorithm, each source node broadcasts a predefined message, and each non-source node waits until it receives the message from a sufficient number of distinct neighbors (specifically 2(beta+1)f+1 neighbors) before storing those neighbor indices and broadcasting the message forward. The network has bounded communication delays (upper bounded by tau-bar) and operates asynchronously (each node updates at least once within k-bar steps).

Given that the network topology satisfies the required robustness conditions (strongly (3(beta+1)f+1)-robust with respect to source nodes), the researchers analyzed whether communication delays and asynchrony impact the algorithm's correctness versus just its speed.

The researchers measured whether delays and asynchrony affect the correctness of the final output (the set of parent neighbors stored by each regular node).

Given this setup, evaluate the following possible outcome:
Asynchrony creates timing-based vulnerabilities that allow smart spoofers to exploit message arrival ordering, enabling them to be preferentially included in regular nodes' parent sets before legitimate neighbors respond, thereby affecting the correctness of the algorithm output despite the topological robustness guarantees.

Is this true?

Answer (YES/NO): NO